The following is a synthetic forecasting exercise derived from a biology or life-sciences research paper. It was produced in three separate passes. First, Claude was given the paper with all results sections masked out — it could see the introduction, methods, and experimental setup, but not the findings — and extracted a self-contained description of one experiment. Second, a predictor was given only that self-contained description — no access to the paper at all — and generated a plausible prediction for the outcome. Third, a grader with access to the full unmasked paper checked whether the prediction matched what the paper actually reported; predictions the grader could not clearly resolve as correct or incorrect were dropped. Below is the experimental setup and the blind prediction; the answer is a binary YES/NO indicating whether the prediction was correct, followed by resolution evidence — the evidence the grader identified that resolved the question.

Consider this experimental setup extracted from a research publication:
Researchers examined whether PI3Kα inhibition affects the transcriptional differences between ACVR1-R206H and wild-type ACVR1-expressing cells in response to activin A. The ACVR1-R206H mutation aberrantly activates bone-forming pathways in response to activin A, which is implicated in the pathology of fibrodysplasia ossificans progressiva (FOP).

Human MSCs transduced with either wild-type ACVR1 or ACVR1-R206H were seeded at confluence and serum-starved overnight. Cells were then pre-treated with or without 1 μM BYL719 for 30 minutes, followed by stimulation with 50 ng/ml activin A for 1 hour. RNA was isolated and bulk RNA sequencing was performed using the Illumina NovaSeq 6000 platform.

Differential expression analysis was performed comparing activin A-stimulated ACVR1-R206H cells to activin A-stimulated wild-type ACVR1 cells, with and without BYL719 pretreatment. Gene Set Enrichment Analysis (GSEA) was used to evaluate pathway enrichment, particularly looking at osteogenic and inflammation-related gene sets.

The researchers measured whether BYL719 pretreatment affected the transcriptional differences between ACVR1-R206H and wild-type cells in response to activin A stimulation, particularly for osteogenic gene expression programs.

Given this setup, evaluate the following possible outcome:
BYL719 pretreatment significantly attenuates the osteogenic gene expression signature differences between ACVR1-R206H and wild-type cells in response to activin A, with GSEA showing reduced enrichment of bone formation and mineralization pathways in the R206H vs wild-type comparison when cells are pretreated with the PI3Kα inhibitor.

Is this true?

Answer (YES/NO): YES